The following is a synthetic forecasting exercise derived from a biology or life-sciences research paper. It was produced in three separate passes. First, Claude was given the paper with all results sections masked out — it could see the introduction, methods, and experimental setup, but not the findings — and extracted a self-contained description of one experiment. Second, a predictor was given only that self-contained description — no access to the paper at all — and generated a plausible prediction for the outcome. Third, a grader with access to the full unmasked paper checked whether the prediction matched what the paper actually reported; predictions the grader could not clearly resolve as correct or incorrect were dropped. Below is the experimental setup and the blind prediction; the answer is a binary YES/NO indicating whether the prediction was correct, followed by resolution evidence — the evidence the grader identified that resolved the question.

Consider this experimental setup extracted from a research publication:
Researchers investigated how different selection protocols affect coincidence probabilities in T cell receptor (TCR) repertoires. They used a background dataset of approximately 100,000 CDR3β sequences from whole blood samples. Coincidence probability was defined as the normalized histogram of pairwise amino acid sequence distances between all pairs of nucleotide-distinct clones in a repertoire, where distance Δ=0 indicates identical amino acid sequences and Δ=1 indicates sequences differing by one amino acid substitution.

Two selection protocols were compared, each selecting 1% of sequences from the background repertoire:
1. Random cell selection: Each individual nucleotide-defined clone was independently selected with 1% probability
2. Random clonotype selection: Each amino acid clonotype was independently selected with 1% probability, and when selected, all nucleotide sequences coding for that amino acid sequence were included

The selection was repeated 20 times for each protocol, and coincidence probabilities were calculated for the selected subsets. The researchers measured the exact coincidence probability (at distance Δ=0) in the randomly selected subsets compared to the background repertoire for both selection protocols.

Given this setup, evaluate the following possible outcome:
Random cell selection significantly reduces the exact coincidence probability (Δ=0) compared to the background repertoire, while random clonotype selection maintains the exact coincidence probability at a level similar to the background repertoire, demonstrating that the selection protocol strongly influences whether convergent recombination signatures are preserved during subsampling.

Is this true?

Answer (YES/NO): NO